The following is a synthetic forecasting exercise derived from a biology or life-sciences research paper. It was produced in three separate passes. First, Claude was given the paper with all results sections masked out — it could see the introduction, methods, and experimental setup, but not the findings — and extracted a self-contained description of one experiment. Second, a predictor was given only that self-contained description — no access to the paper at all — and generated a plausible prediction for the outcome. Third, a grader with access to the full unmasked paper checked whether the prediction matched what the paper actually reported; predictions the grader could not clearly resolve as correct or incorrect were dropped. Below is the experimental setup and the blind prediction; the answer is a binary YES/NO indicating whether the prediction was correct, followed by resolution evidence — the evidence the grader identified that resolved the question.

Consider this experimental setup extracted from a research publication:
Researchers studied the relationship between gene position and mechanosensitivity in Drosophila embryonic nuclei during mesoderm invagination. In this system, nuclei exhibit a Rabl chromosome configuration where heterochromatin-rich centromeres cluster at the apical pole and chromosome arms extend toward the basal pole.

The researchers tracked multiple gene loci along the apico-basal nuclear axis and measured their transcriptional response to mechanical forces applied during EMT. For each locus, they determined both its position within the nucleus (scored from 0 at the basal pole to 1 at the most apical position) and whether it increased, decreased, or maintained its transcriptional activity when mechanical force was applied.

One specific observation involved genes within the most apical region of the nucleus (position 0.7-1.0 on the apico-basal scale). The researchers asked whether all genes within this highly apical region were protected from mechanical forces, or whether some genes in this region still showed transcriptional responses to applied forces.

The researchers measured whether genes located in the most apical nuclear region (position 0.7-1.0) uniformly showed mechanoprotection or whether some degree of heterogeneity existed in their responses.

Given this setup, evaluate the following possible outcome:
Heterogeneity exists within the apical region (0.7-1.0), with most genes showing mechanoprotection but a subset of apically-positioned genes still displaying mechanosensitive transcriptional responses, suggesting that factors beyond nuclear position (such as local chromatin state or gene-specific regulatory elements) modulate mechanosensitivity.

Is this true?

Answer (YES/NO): YES